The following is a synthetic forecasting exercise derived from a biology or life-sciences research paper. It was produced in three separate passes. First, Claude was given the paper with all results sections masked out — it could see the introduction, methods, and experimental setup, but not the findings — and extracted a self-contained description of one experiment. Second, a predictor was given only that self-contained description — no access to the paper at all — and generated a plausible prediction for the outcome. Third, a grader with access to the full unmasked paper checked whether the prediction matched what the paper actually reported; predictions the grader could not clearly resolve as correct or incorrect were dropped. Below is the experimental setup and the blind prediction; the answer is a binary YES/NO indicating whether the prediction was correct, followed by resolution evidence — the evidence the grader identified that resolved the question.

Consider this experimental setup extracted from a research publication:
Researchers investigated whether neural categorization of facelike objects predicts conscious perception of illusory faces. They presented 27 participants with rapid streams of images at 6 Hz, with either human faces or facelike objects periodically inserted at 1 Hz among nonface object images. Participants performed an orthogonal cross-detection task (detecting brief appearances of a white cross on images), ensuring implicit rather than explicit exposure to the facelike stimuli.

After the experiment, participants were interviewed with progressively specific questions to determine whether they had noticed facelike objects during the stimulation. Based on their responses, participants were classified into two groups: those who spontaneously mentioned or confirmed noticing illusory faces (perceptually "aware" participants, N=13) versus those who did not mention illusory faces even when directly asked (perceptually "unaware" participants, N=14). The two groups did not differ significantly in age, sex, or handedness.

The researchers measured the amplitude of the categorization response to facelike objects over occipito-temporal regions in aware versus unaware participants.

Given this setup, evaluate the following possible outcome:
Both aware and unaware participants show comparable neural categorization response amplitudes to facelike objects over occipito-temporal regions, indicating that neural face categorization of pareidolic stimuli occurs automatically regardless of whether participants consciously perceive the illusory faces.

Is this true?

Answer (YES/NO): NO